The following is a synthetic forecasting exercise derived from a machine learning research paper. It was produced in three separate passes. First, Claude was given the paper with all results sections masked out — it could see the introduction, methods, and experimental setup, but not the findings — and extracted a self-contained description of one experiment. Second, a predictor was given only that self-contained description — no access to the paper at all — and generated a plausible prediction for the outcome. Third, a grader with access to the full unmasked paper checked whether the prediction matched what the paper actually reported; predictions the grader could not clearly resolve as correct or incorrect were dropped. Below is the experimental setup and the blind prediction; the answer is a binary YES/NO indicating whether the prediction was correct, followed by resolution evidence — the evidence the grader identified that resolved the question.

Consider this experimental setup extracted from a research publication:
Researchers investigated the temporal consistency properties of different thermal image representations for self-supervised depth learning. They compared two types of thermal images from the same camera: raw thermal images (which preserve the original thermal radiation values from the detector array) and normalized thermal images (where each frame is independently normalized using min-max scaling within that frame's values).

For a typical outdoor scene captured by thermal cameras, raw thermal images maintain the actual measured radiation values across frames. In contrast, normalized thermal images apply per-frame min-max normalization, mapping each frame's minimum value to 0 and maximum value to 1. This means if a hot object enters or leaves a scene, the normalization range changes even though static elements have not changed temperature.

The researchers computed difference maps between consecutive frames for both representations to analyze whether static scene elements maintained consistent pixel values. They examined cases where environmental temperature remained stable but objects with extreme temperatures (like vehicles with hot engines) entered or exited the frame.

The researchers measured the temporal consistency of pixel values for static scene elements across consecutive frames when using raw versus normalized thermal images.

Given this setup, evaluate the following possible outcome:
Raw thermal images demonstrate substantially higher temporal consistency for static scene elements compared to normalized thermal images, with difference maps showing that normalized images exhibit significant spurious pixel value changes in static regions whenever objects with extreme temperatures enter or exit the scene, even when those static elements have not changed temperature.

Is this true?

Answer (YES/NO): YES